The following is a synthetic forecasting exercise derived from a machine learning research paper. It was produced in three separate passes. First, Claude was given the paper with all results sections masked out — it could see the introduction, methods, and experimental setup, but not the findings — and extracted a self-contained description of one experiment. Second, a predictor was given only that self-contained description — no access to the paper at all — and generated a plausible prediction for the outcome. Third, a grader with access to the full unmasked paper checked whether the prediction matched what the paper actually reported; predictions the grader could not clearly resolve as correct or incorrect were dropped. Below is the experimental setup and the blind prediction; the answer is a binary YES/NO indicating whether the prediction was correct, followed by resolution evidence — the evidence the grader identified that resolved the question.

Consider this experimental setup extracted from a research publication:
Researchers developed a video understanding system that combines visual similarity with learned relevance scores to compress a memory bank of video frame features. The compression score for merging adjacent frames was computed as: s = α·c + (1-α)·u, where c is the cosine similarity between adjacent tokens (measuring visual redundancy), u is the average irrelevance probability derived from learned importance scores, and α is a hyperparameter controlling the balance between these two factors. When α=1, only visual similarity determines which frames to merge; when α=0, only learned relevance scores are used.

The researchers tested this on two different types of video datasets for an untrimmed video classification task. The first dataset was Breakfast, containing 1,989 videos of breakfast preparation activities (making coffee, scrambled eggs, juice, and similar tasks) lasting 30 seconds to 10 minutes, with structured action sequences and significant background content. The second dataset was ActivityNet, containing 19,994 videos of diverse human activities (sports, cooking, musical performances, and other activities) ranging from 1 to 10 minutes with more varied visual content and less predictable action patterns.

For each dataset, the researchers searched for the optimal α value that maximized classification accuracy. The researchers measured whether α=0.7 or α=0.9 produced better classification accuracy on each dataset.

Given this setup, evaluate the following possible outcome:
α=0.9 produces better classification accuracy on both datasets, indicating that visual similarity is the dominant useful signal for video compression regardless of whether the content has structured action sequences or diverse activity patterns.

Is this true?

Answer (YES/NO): NO